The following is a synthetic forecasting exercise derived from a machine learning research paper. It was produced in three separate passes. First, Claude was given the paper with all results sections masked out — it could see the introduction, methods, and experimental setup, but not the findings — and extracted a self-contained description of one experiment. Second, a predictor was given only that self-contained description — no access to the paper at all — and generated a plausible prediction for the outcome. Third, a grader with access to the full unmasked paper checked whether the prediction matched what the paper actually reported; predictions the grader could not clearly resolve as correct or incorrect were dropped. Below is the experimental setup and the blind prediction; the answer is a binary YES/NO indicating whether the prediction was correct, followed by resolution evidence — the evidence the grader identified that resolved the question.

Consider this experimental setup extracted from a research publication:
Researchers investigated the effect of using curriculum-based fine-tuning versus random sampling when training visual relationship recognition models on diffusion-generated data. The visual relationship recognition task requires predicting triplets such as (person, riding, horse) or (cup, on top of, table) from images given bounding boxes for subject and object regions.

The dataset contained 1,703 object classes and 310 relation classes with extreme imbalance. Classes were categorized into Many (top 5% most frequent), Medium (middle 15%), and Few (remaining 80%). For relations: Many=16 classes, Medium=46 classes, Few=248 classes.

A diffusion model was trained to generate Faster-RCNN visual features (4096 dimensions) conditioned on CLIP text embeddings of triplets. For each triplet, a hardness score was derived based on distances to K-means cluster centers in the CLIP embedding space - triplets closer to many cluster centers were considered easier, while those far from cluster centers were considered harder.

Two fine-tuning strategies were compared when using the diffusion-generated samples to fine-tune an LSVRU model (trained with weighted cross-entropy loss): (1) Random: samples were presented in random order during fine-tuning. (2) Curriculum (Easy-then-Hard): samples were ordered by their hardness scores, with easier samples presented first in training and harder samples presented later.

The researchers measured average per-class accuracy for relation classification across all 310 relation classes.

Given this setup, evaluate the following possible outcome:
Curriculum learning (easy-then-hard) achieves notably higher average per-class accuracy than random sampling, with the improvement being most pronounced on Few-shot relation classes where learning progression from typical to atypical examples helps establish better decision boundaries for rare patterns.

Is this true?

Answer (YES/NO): NO